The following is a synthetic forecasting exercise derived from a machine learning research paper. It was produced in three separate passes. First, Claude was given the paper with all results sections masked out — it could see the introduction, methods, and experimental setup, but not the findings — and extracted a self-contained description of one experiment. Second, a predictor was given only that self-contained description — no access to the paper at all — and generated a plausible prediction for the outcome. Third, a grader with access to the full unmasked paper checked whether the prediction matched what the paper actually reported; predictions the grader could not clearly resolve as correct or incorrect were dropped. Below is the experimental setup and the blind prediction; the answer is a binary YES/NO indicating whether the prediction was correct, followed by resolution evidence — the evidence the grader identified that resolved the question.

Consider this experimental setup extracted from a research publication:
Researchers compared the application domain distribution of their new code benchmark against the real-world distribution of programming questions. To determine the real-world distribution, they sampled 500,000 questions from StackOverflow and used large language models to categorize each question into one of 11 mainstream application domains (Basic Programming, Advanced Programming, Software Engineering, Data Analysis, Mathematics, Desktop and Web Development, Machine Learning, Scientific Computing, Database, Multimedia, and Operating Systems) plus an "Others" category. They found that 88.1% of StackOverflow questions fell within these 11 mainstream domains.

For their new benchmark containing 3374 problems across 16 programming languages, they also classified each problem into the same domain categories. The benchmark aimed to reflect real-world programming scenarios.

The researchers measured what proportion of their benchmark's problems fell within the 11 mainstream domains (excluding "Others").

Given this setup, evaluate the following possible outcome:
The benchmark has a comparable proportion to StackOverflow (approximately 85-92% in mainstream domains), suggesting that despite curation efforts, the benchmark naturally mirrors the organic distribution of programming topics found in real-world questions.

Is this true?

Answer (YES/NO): NO